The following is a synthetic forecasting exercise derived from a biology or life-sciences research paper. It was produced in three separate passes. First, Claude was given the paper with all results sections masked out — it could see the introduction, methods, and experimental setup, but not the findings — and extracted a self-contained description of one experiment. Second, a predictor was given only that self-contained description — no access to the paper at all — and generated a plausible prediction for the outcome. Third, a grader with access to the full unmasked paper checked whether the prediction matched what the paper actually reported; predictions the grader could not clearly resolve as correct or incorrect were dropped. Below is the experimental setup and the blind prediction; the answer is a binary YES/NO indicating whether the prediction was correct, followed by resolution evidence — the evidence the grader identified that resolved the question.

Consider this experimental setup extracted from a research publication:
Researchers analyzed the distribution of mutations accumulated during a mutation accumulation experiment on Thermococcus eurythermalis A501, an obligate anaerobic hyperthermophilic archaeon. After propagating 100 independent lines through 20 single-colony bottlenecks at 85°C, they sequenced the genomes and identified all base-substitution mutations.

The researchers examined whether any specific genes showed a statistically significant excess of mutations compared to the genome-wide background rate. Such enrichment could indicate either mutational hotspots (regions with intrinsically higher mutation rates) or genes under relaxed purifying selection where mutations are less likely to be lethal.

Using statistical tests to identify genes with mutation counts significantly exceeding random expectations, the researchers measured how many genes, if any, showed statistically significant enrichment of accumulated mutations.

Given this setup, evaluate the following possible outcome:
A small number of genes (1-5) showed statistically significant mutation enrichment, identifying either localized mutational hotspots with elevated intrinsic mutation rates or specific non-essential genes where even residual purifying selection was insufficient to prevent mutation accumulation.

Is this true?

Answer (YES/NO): NO